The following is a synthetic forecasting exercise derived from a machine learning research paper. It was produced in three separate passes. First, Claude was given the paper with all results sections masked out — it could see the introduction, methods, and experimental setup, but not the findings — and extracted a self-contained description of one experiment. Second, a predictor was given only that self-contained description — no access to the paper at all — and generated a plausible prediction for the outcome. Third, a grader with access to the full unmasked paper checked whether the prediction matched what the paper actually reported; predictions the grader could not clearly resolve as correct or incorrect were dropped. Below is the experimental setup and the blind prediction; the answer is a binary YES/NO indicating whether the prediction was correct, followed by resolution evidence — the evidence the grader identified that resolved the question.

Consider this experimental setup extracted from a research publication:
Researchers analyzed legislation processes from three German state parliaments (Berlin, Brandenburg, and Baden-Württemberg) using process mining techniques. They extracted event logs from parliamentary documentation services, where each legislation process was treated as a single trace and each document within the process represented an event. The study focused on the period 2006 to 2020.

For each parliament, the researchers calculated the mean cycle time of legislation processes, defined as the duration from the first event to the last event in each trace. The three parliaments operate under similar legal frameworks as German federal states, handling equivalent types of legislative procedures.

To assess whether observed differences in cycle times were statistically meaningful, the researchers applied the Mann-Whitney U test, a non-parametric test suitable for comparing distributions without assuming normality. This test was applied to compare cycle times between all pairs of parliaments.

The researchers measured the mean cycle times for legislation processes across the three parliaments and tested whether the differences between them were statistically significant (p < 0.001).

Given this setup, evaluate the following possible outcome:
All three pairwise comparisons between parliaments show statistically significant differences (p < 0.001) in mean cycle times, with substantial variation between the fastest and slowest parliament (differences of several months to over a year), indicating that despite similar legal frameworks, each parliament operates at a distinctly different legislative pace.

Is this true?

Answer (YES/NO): YES